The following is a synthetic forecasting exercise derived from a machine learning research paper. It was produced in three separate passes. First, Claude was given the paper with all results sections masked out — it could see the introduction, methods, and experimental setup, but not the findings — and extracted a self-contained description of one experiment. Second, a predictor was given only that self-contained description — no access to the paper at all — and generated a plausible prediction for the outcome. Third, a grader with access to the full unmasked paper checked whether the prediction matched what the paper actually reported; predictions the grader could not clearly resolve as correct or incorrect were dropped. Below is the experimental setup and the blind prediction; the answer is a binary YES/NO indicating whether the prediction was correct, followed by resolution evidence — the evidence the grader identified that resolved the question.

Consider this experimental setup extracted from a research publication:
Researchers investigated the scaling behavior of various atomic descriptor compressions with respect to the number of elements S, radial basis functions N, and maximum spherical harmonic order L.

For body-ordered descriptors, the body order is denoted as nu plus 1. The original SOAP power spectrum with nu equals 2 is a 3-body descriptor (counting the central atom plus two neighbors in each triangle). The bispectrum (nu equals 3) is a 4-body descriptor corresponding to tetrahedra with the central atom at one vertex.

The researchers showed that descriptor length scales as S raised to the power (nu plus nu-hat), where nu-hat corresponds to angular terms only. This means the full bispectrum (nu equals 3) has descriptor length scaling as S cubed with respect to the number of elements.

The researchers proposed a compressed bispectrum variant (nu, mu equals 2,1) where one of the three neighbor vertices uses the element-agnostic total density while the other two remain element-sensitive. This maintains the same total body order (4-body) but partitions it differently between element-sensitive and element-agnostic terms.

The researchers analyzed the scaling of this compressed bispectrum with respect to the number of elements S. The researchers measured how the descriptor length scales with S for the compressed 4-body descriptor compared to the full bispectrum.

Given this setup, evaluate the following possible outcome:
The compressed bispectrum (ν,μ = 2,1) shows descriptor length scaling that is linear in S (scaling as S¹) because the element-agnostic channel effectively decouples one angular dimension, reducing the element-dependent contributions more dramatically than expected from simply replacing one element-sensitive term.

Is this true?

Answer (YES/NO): NO